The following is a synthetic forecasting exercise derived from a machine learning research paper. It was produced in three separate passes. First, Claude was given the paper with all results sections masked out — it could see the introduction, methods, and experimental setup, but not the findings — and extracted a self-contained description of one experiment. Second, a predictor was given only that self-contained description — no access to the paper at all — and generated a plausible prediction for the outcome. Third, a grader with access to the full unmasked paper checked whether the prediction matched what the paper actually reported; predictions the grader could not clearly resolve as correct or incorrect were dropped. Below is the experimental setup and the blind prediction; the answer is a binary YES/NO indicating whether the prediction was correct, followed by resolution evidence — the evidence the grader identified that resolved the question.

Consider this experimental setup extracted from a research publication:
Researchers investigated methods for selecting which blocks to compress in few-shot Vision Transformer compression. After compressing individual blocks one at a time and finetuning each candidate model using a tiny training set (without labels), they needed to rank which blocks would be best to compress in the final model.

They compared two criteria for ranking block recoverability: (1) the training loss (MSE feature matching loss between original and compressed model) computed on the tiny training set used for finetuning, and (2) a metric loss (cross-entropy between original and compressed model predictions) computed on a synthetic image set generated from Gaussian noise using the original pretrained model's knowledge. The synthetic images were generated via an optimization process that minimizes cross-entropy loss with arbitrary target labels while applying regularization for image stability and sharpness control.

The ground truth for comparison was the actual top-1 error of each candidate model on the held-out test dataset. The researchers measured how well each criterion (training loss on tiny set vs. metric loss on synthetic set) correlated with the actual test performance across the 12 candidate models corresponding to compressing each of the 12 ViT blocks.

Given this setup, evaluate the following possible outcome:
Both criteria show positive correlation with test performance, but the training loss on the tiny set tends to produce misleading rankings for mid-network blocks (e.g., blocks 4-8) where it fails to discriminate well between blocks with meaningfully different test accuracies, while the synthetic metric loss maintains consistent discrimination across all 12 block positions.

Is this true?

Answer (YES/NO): NO